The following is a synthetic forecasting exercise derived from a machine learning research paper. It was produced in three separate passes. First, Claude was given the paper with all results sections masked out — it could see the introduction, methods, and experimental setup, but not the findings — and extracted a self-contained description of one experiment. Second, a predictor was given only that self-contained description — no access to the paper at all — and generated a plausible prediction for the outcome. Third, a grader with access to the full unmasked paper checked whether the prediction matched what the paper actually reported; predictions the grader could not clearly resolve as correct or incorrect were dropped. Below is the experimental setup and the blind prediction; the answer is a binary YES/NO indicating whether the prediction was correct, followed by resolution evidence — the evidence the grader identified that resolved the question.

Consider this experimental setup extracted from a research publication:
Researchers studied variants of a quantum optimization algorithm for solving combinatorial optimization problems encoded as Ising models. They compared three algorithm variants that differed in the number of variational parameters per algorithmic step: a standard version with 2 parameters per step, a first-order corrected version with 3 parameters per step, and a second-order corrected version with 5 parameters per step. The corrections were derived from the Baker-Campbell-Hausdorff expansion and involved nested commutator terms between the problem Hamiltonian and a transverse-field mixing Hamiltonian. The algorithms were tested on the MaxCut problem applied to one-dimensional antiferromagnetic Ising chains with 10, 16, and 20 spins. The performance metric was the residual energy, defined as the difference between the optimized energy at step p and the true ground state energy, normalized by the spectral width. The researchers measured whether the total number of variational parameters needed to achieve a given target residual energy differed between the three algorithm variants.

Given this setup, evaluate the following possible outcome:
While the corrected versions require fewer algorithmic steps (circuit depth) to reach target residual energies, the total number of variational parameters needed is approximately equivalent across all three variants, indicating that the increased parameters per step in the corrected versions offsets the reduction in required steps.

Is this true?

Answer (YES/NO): YES